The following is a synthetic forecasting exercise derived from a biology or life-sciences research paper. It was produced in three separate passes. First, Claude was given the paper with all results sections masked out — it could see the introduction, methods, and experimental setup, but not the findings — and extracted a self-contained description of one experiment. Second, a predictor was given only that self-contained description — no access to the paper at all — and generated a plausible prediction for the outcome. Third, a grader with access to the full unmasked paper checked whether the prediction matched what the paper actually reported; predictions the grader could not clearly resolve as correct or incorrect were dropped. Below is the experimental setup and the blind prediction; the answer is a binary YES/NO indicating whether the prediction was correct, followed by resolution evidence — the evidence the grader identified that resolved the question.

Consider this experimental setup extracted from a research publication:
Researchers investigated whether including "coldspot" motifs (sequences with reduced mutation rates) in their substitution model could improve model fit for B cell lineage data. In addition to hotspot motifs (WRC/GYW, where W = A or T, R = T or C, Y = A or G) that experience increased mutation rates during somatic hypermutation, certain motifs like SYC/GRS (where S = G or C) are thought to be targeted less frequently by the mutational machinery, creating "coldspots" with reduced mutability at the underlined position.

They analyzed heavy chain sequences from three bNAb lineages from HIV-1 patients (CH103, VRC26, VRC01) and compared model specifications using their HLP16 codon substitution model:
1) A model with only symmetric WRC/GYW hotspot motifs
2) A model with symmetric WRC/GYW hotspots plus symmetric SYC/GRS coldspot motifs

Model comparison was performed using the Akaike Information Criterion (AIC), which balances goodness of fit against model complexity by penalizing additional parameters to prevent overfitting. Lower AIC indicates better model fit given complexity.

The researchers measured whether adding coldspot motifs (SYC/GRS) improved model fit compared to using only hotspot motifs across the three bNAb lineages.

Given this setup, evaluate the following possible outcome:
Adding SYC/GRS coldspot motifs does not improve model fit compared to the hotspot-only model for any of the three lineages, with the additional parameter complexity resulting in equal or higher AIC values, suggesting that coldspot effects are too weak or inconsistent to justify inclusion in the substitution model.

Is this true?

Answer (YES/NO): NO